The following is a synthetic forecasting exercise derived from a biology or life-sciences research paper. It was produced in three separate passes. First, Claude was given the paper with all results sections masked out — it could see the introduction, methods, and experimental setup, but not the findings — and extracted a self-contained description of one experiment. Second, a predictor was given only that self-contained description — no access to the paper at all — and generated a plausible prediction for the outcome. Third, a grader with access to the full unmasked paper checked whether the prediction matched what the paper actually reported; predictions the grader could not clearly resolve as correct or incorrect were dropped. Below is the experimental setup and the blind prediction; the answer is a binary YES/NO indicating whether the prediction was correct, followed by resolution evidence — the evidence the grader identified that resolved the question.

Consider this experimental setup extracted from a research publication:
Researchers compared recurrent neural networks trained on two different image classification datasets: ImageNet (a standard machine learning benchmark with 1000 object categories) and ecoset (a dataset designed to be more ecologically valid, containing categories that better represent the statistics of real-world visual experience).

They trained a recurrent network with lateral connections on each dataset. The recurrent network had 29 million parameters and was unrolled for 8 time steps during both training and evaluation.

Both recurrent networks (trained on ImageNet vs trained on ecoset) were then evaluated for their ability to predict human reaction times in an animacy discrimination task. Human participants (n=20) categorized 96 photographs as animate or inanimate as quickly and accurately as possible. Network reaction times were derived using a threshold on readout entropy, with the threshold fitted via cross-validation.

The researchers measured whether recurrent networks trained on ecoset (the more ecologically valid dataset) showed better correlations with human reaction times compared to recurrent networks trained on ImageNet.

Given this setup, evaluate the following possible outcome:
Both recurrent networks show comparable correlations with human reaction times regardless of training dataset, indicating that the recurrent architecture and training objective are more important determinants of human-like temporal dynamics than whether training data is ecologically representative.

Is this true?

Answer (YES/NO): NO